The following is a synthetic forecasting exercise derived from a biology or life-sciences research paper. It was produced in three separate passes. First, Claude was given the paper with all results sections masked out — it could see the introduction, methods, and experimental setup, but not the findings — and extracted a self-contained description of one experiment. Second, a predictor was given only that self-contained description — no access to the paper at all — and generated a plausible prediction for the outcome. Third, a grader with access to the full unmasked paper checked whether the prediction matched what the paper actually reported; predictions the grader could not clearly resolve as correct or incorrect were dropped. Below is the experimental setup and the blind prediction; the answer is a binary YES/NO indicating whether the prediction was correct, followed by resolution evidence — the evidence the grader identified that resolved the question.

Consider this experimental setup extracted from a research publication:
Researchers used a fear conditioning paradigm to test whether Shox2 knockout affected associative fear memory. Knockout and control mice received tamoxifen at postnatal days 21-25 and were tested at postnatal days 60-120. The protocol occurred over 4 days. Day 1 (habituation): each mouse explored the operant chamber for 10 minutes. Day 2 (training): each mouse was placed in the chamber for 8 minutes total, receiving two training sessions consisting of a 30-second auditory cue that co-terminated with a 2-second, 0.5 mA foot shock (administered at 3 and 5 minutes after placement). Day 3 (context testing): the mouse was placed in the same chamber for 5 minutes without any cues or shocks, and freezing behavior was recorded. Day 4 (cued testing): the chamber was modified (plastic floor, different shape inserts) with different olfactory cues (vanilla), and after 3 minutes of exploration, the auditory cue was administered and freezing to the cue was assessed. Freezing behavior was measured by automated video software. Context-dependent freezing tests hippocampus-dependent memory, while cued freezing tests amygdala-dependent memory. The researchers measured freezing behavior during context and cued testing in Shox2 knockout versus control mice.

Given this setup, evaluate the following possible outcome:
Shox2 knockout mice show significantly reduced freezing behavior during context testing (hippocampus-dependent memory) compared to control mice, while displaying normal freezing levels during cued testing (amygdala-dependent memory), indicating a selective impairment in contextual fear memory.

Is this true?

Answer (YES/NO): NO